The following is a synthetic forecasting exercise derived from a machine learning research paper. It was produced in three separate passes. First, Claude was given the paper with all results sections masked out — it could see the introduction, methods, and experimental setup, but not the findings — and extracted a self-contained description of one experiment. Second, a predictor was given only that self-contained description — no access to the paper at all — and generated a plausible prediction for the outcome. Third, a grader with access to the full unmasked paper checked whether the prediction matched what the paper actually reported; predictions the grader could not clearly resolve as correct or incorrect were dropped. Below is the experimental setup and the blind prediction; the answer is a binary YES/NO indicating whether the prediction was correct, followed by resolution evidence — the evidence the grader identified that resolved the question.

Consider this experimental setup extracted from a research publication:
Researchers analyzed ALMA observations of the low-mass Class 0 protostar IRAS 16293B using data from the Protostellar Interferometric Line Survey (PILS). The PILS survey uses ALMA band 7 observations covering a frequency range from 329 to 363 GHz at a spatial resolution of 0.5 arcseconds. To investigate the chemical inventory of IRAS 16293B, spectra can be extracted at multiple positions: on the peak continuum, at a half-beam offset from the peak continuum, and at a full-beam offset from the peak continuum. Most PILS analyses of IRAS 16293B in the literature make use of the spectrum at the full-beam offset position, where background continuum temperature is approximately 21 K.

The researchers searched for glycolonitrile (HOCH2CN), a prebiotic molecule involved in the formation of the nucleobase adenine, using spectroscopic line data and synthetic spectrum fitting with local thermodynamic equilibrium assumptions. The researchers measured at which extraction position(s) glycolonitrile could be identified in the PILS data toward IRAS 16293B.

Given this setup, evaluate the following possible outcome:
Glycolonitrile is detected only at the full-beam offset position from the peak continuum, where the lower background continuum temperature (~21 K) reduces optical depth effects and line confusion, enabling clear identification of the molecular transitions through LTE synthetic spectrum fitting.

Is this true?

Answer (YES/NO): NO